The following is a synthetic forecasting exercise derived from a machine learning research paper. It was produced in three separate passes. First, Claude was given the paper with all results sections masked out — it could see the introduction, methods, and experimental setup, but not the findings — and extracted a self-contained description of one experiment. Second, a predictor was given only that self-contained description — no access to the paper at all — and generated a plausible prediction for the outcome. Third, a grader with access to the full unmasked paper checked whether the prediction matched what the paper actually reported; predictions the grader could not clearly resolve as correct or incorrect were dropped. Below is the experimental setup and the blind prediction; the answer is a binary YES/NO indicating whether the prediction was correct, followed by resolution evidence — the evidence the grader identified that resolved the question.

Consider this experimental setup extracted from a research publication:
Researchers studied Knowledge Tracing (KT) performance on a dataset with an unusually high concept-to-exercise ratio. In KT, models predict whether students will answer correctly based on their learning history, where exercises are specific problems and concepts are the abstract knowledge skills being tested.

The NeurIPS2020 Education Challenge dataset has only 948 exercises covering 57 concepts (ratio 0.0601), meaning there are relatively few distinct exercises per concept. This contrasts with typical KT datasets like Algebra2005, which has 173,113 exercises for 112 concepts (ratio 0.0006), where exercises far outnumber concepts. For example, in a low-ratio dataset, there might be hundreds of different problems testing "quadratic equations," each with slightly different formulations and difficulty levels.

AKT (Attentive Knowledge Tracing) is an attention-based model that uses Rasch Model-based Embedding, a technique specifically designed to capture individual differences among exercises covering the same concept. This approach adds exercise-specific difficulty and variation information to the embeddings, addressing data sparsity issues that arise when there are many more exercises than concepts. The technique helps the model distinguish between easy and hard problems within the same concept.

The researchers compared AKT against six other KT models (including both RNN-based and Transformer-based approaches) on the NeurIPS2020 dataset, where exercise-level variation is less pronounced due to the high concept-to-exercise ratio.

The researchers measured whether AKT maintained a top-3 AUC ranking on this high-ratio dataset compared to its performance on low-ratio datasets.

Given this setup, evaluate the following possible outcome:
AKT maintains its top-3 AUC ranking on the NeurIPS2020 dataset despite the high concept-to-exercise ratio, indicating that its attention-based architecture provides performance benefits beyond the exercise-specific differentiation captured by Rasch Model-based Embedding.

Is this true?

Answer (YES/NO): YES